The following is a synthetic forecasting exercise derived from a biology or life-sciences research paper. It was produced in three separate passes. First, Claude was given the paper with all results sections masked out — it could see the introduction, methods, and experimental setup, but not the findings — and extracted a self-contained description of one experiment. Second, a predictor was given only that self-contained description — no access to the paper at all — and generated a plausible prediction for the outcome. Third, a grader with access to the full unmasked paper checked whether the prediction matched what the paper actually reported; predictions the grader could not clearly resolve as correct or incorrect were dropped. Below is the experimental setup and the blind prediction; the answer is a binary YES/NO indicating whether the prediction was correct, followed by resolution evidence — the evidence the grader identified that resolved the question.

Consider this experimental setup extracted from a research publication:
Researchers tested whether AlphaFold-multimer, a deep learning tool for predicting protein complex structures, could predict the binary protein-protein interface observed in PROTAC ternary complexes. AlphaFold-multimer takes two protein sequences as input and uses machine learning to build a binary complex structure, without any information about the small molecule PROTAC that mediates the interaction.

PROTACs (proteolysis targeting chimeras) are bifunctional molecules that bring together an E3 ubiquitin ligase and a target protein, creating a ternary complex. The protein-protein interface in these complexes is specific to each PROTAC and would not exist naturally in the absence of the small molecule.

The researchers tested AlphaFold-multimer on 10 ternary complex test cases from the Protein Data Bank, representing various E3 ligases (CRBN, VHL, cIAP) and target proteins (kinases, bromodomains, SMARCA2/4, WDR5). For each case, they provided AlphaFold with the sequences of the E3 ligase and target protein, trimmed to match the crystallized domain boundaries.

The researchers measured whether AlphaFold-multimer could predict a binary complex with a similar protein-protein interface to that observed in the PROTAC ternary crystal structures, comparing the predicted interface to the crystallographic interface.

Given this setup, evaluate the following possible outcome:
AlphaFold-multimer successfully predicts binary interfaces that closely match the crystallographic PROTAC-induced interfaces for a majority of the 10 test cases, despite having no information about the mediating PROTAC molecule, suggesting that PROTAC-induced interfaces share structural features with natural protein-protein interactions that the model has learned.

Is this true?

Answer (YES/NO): NO